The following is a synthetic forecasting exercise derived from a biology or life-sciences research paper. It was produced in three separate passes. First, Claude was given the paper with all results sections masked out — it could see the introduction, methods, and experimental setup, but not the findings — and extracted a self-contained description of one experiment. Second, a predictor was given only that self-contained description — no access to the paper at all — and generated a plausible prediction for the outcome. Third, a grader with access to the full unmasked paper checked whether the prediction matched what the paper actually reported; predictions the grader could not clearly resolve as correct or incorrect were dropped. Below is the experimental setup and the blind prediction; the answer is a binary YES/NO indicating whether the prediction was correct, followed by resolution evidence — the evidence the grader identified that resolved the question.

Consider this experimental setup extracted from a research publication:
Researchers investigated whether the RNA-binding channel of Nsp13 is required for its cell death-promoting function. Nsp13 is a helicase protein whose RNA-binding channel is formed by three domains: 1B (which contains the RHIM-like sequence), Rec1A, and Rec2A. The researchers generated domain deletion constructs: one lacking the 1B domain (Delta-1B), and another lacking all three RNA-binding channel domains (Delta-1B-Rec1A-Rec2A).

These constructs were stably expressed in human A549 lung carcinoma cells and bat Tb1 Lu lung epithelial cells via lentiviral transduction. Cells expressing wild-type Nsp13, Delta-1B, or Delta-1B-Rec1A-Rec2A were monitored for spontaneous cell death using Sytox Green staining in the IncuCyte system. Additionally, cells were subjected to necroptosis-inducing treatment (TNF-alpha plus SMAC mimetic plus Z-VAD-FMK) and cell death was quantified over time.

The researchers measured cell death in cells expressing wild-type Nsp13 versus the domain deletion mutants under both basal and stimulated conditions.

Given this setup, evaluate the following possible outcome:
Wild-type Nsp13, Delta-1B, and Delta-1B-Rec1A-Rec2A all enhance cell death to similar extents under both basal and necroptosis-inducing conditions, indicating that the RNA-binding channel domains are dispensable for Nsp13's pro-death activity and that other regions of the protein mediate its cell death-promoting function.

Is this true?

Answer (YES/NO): NO